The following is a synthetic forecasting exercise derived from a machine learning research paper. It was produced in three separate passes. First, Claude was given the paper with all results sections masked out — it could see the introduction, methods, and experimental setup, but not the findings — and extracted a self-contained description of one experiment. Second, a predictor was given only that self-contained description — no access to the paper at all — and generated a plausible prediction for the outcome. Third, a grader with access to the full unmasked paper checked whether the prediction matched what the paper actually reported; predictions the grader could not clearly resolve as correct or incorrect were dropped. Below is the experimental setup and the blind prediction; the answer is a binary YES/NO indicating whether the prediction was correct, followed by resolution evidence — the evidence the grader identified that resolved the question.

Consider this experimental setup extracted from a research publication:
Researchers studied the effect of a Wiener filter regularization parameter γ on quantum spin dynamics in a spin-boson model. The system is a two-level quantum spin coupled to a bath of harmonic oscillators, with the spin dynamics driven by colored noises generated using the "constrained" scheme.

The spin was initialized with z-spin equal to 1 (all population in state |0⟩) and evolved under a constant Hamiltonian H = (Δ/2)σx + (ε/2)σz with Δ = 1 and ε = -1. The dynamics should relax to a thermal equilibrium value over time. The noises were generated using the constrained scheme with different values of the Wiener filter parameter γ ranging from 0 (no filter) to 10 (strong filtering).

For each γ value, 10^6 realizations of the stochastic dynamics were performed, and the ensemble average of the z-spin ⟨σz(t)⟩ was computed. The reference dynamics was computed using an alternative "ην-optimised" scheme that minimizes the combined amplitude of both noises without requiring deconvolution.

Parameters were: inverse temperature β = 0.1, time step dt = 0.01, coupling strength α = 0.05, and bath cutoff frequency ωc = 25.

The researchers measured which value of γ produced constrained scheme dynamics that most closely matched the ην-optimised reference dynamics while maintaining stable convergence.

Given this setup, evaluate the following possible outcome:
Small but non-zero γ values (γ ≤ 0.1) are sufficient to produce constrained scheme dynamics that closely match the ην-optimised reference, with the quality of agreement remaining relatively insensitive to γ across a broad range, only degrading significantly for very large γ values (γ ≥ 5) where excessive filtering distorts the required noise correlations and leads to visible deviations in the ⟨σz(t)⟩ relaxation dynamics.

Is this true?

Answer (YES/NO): NO